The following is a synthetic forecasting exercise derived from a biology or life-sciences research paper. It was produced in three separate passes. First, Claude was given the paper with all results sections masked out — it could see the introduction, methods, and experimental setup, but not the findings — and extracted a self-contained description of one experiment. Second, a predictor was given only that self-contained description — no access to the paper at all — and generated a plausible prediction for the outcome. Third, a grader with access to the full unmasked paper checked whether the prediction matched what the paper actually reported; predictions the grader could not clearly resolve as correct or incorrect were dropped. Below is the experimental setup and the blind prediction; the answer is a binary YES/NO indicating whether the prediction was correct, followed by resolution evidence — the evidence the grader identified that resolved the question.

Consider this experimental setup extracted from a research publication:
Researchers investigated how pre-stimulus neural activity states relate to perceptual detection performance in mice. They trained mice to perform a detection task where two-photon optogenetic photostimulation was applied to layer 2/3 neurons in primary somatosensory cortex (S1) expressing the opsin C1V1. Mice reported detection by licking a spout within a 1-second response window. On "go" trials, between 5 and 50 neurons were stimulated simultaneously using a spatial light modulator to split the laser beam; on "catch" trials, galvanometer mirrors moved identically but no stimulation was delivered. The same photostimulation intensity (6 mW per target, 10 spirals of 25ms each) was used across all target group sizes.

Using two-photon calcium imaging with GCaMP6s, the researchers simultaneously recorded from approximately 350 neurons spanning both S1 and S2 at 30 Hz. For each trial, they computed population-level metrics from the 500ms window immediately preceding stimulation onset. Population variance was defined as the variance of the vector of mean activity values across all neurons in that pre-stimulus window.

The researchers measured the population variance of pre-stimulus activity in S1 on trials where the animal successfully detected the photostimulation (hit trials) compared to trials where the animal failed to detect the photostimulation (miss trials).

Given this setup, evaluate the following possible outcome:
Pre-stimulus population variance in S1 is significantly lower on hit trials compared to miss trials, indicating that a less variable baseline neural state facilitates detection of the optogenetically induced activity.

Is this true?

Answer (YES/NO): YES